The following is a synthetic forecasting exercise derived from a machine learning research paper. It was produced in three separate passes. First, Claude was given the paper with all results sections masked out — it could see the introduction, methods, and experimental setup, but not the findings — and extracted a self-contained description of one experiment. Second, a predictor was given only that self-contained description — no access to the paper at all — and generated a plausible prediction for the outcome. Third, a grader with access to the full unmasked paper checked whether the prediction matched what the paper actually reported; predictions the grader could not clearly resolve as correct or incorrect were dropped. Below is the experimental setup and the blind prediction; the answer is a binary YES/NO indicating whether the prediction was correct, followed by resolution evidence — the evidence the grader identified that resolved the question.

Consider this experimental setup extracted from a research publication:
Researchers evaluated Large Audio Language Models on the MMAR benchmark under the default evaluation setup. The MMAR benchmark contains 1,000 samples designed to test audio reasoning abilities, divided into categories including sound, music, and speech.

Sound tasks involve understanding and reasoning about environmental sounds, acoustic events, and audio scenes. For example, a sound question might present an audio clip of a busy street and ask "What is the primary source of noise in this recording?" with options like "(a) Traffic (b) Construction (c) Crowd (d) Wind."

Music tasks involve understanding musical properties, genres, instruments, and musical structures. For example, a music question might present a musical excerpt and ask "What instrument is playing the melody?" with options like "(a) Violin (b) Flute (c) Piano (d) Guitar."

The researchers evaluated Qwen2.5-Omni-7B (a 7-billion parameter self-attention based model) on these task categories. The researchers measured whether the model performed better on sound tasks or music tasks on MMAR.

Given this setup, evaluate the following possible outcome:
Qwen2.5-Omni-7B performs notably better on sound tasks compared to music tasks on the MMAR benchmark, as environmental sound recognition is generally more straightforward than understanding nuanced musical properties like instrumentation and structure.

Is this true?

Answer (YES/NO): YES